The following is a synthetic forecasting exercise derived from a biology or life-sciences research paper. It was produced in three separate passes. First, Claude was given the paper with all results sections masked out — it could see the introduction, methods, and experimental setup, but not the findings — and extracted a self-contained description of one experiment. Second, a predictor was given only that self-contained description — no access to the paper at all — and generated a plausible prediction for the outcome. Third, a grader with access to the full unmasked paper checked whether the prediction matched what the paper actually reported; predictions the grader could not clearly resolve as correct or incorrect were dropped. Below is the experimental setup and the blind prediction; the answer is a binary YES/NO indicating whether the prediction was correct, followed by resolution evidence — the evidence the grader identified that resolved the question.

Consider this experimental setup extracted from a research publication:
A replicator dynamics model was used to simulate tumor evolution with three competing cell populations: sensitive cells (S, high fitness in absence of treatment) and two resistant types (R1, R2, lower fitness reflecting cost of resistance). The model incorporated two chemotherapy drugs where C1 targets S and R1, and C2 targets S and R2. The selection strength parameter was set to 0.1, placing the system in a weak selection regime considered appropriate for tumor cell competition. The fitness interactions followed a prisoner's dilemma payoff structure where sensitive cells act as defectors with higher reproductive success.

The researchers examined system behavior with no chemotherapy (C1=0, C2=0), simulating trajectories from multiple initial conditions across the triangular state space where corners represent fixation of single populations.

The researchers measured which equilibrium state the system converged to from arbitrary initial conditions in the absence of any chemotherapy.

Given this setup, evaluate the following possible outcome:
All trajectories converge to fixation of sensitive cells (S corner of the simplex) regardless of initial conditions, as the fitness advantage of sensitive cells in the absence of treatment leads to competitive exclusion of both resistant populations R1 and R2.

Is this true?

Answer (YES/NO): YES